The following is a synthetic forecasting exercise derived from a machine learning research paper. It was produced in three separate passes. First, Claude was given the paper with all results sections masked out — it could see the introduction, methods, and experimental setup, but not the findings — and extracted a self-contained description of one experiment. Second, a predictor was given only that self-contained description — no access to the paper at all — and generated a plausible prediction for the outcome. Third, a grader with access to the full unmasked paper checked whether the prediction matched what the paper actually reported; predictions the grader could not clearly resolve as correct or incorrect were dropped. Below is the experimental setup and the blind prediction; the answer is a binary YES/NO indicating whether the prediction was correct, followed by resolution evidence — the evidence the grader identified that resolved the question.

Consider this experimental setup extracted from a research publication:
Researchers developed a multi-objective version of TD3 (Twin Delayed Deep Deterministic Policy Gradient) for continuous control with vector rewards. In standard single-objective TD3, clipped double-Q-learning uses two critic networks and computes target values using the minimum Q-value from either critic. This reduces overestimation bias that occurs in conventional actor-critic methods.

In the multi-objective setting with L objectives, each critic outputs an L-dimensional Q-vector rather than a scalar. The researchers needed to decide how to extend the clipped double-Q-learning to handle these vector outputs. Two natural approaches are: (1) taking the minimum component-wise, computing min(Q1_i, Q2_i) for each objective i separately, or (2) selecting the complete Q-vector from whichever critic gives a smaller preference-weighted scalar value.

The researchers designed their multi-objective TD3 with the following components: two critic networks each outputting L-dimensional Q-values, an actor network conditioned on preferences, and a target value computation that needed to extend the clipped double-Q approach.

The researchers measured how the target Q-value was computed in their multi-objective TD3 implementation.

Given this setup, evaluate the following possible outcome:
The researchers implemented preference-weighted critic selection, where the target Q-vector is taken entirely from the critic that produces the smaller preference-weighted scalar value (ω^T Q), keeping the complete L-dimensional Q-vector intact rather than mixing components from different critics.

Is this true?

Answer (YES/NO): YES